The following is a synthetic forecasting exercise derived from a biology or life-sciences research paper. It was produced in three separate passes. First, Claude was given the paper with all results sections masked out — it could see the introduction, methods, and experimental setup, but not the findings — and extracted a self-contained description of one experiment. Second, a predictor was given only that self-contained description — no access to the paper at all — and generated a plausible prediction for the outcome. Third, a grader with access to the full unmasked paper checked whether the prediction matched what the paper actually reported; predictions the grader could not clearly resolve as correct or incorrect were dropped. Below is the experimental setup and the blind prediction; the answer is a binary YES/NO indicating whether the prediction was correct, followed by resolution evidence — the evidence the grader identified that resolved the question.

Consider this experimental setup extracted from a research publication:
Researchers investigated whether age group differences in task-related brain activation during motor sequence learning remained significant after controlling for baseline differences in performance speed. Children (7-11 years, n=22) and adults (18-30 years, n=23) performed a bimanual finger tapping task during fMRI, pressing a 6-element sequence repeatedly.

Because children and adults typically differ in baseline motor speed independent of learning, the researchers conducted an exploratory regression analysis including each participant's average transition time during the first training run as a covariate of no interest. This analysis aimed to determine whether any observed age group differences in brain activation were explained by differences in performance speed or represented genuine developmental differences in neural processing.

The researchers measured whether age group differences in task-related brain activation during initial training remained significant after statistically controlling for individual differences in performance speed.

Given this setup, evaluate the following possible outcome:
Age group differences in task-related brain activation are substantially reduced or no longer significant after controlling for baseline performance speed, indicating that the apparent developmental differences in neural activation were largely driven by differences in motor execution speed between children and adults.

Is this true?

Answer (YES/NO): NO